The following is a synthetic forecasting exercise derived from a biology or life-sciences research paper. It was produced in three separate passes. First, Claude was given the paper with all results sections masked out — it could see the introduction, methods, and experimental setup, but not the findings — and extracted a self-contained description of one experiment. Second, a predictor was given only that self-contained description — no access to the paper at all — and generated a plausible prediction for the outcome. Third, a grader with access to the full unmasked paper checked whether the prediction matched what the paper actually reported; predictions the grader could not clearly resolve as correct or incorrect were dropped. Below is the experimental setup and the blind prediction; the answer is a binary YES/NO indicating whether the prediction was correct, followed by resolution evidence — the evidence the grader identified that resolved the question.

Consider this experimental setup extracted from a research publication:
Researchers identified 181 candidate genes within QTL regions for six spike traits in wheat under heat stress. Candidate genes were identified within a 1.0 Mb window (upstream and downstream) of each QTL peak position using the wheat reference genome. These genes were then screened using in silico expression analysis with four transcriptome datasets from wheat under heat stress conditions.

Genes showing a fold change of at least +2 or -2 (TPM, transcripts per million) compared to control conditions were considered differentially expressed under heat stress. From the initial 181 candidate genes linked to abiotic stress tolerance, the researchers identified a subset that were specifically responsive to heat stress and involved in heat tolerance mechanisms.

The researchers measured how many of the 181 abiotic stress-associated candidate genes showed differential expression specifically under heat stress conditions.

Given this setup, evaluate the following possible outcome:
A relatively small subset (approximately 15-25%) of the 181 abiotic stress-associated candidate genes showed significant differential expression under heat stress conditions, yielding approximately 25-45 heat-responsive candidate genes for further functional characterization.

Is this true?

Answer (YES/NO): NO